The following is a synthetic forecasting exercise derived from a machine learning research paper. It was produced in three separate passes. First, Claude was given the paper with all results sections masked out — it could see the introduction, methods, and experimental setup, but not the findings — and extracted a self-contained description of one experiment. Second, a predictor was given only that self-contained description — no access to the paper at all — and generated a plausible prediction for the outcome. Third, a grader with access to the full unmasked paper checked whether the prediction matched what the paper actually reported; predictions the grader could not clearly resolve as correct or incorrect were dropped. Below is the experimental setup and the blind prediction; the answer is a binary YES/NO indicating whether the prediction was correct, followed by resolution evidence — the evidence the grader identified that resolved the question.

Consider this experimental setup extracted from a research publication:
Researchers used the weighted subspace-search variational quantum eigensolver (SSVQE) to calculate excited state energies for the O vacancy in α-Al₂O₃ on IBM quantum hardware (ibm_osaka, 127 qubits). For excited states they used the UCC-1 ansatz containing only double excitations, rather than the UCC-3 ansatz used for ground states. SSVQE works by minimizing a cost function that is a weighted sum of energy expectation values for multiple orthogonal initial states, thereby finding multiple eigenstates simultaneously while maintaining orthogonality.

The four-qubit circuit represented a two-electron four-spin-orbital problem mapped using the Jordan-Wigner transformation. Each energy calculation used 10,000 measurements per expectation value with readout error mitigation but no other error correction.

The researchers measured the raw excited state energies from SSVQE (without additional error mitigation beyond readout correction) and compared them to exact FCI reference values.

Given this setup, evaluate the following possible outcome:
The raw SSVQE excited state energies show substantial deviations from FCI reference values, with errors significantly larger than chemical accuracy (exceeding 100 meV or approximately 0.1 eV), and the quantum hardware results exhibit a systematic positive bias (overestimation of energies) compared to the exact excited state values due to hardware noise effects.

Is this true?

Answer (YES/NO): NO